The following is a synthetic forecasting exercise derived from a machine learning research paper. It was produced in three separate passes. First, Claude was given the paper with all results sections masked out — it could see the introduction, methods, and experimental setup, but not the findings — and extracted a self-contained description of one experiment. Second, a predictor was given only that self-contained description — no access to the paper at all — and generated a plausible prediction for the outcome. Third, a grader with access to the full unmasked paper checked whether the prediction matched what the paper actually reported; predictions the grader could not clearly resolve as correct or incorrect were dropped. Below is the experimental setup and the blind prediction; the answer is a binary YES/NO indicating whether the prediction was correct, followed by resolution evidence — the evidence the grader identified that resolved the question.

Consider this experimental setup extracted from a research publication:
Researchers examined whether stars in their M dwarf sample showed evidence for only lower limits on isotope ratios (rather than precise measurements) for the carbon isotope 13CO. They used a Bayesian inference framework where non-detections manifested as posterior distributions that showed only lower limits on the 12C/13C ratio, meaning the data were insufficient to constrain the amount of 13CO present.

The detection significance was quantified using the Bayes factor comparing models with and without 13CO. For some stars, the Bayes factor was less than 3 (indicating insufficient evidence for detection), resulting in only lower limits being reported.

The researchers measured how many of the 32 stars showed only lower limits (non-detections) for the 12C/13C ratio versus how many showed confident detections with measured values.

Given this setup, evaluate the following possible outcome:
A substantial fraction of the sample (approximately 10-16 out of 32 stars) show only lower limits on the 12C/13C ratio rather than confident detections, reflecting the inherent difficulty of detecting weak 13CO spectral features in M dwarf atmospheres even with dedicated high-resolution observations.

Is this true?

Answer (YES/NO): NO